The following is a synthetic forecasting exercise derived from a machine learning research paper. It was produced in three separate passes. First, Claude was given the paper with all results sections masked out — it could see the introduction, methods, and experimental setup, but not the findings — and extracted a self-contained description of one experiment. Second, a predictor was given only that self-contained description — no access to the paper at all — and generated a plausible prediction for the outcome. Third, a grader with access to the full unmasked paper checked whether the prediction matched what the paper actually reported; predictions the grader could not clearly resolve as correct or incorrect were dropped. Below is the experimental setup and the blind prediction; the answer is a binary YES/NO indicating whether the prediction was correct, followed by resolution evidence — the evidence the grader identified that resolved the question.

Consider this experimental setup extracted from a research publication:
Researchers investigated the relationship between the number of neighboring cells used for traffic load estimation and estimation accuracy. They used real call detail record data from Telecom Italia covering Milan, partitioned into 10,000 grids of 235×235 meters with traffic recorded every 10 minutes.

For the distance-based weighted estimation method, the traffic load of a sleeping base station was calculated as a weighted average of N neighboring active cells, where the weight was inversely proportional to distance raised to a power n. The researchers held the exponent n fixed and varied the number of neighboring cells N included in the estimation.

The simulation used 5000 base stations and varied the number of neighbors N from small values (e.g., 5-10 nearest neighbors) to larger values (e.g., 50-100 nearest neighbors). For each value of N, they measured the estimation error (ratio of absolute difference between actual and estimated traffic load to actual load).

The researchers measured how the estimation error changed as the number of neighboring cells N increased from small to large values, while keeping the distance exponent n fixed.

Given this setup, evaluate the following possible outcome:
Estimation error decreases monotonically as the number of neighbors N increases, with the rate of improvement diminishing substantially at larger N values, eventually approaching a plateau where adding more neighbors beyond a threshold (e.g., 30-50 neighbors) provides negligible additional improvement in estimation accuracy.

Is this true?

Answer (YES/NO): NO